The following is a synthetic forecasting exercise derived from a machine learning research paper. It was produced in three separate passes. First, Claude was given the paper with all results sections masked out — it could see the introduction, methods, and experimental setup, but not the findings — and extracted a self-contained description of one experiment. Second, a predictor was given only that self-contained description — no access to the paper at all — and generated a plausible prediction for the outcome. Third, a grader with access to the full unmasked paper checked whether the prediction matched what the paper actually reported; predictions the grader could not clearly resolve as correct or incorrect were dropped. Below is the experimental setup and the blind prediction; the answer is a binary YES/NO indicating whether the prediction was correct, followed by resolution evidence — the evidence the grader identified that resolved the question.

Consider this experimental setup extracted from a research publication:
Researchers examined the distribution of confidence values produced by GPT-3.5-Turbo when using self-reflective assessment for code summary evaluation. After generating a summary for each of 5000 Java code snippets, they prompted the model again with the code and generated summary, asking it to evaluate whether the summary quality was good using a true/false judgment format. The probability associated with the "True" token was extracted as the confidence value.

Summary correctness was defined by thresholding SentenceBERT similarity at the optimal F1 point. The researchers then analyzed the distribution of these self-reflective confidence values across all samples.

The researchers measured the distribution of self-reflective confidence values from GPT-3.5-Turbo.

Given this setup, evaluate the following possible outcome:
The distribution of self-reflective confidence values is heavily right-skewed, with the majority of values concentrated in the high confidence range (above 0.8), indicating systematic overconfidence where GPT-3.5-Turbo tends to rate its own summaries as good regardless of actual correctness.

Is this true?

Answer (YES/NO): YES